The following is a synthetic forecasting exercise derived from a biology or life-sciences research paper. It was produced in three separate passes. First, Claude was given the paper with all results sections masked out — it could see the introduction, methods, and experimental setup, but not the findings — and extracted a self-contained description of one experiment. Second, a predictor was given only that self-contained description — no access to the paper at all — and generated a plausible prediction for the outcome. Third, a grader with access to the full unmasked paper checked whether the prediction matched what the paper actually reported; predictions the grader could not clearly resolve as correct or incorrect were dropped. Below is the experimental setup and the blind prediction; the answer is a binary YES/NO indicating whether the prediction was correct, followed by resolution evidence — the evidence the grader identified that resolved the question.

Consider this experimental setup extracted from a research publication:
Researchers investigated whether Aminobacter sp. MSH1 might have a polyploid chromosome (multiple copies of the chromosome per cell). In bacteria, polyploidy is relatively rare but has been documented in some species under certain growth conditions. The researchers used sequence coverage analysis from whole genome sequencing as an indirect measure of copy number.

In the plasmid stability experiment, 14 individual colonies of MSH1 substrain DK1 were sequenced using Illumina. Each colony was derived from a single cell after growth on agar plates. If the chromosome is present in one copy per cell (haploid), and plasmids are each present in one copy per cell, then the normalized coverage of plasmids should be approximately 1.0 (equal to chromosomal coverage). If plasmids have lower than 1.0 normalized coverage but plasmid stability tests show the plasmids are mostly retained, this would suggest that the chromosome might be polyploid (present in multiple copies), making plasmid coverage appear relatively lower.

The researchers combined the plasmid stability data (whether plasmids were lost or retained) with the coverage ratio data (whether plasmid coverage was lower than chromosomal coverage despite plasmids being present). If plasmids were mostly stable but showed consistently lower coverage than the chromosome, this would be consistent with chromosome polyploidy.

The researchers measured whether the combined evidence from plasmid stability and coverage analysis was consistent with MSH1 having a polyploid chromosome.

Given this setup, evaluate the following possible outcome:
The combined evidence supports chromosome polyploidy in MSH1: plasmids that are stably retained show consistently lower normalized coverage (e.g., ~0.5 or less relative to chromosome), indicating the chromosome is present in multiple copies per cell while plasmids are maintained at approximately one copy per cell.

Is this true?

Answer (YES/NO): YES